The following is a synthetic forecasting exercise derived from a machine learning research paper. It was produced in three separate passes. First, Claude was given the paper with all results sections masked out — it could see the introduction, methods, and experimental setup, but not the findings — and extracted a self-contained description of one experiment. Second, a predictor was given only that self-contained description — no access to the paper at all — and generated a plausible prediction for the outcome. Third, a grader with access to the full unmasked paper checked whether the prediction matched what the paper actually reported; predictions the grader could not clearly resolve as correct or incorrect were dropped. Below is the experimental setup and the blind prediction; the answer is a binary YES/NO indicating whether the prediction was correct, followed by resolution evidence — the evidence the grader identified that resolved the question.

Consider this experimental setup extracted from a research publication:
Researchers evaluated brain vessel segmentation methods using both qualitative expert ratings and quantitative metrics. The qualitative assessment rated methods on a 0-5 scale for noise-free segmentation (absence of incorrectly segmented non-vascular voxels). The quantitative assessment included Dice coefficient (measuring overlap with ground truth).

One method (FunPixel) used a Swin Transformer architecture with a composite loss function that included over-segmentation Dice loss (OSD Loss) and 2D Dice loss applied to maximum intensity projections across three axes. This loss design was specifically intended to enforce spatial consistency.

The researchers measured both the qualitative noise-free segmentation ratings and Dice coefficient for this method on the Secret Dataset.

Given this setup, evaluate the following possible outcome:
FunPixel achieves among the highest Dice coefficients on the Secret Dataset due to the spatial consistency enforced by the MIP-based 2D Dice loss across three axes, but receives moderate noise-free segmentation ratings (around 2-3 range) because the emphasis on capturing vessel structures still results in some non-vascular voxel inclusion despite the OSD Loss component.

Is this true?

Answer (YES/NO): NO